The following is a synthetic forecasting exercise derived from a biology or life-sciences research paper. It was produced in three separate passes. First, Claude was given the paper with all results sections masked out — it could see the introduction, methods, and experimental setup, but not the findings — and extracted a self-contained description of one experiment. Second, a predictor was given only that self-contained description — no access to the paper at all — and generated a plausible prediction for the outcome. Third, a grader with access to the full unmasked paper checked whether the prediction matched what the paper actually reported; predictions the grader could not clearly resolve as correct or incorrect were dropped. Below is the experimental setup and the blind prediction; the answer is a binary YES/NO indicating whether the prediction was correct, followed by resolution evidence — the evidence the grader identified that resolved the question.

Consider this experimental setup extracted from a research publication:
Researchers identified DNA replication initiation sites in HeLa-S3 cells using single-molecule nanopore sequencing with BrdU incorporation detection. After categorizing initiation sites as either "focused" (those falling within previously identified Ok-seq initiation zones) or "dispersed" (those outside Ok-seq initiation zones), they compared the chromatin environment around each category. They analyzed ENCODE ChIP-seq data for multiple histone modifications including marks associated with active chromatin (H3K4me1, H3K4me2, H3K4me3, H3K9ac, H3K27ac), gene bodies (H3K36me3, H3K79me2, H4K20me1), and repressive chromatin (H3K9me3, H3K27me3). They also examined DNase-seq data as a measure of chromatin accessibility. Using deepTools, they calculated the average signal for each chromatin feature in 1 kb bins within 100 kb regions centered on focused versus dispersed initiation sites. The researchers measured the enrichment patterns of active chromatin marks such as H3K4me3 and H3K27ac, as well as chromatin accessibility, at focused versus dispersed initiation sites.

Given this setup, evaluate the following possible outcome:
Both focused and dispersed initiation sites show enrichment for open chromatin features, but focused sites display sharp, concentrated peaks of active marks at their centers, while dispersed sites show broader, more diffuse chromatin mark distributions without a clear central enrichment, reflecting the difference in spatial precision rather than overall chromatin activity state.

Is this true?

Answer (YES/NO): NO